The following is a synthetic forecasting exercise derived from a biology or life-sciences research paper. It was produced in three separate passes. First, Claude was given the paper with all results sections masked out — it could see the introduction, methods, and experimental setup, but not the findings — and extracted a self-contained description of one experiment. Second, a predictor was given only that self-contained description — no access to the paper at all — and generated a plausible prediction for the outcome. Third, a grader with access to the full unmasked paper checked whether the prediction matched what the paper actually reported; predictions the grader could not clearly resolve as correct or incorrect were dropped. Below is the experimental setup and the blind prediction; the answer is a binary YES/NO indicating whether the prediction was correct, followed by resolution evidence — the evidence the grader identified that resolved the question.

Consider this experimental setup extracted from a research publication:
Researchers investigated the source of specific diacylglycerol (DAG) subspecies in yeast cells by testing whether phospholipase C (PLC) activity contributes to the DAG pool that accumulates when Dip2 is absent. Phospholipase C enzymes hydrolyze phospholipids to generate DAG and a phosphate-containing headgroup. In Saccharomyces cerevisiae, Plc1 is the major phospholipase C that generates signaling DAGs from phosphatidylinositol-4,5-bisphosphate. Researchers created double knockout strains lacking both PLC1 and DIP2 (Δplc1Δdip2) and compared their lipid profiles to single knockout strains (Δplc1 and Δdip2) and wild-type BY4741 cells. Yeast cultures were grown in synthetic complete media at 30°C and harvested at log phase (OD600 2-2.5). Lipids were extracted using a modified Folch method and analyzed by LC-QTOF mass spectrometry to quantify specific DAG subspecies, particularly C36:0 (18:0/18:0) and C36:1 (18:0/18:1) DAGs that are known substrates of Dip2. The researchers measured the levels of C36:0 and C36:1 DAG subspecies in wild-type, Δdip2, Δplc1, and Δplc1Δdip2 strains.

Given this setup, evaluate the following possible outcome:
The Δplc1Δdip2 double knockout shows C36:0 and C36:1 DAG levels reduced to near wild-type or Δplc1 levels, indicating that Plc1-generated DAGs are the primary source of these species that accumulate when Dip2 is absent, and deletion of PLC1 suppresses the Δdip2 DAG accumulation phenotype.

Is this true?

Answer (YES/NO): YES